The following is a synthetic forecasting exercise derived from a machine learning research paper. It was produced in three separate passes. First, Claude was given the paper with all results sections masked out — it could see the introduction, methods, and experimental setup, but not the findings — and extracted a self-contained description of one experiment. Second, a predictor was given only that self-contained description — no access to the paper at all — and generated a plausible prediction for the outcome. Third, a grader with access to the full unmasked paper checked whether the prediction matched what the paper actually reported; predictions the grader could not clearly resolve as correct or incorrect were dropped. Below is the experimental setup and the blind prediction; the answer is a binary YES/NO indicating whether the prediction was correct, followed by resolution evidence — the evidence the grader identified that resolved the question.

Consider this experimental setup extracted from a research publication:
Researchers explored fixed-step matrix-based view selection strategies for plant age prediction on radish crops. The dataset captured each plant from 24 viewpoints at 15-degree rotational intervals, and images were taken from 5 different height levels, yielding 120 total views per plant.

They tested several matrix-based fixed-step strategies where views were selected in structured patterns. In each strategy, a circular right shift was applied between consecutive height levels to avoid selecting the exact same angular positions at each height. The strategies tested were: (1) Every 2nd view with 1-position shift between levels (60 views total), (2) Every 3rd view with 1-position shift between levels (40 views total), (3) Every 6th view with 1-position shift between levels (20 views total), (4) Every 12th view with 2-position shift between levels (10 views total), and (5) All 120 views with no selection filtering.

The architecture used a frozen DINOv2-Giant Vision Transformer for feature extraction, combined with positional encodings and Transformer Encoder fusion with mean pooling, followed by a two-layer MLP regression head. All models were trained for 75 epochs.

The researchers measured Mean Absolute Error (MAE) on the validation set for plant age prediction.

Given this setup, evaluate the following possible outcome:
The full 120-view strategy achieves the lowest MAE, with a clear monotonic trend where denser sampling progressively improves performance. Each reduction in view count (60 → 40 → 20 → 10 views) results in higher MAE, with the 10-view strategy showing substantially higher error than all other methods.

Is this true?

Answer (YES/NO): NO